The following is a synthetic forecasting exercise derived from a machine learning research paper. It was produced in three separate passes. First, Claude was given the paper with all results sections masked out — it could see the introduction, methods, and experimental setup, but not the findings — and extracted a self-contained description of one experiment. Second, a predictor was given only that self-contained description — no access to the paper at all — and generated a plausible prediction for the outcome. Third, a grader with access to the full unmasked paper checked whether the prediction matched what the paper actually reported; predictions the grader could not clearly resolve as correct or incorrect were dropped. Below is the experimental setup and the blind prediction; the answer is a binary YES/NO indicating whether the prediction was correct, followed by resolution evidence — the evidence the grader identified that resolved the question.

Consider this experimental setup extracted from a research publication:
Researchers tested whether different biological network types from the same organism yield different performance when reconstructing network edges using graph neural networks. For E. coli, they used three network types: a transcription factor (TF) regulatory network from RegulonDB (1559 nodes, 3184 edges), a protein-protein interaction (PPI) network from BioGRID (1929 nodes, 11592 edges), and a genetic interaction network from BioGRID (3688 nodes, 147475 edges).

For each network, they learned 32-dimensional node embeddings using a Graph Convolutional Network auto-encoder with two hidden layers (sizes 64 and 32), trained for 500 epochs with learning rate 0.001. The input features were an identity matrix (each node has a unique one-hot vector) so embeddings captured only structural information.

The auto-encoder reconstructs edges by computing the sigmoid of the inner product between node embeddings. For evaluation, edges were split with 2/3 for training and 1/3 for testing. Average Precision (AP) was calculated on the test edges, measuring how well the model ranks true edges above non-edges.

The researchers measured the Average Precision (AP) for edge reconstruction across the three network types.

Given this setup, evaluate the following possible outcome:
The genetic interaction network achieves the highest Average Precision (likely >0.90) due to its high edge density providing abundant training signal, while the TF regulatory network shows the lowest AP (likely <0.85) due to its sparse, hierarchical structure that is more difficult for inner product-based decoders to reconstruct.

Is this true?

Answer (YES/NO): YES